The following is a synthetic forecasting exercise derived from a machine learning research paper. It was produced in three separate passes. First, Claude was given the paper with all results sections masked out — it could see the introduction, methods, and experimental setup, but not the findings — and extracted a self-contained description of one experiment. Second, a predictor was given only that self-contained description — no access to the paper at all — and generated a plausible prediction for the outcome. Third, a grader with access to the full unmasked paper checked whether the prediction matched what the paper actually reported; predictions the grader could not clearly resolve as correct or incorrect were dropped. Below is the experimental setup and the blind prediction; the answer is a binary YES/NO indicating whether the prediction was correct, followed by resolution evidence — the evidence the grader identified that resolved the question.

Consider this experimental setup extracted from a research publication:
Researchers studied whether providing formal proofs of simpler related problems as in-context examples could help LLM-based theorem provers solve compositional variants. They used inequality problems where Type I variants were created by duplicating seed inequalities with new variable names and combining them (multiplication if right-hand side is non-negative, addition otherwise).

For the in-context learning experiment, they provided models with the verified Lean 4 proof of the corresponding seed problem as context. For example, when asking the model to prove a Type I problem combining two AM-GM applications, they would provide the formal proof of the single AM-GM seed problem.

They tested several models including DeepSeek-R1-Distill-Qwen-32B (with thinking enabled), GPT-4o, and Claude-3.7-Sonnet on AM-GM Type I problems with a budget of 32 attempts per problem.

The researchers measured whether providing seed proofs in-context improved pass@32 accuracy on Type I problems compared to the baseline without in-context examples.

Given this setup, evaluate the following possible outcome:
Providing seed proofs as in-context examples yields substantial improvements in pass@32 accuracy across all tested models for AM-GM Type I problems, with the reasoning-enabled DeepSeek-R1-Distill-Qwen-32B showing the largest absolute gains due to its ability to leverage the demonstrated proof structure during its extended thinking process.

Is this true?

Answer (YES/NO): NO